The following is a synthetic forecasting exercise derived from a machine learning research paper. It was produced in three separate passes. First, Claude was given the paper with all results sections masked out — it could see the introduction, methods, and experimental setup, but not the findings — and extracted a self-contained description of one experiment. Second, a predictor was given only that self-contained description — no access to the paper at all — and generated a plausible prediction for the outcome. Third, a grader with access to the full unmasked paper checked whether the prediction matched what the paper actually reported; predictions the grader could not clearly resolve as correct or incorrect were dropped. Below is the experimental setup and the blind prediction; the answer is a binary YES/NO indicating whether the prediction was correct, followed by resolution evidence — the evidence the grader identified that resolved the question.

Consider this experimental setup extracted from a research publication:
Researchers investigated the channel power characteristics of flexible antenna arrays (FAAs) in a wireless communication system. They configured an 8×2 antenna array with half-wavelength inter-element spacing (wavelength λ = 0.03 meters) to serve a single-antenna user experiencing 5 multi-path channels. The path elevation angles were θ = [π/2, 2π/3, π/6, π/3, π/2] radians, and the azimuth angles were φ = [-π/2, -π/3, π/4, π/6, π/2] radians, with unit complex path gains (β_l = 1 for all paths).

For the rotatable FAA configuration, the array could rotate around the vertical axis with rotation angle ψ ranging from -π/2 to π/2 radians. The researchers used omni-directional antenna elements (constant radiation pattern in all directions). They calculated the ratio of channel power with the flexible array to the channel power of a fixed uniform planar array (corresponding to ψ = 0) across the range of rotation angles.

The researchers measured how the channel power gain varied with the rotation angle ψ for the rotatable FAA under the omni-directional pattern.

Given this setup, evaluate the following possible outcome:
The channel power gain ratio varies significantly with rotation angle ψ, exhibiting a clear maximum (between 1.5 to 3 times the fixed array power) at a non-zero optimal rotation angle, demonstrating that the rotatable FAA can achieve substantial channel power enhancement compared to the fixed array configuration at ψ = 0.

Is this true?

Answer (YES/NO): YES